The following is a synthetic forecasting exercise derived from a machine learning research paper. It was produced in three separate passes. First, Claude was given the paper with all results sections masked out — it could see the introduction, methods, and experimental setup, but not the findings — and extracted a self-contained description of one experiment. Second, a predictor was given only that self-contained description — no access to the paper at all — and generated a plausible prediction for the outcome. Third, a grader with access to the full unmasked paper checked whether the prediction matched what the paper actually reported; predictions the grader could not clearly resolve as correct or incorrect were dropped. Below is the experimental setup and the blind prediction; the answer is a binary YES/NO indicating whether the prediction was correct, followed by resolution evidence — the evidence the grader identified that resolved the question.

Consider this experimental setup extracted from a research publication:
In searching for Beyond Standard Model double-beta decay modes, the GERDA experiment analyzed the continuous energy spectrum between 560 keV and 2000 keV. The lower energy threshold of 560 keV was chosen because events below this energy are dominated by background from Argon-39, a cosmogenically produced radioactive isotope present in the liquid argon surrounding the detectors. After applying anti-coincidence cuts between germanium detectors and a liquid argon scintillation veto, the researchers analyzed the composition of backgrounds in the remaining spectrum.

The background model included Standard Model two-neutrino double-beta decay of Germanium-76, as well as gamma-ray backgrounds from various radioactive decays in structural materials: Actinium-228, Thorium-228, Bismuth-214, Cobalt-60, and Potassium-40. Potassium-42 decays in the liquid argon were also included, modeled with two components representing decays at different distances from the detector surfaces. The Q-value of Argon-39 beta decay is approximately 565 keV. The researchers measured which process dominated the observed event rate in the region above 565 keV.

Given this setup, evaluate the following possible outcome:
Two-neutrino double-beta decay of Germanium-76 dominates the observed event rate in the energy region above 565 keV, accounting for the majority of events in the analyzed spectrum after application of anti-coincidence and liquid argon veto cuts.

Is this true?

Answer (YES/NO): YES